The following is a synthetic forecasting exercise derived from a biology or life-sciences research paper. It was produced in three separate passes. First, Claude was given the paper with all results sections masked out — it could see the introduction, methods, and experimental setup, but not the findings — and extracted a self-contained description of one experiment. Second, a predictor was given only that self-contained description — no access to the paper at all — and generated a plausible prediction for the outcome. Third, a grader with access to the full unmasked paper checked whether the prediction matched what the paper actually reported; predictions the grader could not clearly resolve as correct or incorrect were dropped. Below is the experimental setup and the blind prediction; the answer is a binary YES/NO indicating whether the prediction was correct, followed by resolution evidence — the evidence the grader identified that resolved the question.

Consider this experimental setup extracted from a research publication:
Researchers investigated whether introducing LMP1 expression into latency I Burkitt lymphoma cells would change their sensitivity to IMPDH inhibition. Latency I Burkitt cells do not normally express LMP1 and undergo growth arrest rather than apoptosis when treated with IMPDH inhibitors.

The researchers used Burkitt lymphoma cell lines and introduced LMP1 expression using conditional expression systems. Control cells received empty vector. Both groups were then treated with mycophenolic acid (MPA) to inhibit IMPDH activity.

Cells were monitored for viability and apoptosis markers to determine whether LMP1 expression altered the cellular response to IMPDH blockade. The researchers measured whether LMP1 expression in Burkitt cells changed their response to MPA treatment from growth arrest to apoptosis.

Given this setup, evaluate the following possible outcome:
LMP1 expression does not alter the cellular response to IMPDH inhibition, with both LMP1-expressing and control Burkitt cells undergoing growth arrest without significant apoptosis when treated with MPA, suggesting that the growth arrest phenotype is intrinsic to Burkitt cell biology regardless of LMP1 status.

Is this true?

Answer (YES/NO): NO